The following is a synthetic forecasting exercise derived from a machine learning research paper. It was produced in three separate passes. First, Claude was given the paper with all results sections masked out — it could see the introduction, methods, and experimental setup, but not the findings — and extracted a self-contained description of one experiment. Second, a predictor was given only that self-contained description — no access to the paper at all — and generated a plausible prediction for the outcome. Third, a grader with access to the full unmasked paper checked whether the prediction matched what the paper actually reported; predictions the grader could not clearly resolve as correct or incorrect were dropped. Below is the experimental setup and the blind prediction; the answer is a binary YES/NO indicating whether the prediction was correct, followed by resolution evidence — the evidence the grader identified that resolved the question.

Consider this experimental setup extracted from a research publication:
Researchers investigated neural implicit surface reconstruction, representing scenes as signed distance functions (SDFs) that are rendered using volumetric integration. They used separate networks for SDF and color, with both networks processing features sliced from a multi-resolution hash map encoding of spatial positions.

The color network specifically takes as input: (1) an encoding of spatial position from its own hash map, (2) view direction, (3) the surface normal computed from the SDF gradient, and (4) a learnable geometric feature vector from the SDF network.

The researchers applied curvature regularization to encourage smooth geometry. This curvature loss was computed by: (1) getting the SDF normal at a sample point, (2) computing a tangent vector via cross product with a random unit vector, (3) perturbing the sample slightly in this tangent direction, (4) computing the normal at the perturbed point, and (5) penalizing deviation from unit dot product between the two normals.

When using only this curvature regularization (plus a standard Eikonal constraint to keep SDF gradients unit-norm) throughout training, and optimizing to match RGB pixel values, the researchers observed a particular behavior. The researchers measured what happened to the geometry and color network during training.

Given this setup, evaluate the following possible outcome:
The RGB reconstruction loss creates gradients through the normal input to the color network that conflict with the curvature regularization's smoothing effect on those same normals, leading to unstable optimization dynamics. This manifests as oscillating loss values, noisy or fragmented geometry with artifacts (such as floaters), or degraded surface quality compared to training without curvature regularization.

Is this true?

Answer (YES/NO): NO